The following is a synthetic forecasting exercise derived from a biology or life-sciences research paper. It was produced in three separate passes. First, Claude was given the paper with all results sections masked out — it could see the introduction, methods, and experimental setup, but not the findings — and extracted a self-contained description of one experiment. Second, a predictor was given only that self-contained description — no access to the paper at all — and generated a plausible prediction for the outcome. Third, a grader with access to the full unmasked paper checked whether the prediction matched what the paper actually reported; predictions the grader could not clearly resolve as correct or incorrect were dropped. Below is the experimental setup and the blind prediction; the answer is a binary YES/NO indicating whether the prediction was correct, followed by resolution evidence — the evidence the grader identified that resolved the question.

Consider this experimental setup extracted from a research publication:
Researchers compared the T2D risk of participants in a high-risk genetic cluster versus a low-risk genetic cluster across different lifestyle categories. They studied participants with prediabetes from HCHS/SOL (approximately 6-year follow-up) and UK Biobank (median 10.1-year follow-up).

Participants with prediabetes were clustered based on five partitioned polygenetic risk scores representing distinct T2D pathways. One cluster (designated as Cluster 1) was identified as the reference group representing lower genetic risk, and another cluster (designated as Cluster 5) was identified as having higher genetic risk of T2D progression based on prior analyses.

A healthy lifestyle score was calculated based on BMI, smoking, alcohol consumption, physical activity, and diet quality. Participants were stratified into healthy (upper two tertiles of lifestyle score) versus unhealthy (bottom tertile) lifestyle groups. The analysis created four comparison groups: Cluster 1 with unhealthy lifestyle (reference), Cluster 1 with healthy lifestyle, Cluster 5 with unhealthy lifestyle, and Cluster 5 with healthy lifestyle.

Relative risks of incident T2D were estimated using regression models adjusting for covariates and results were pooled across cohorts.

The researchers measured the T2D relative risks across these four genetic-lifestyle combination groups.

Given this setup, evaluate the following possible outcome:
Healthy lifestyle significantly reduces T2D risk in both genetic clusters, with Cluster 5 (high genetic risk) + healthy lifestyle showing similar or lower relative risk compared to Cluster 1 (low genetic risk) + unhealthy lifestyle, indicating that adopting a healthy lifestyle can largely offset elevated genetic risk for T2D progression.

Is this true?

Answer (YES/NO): YES